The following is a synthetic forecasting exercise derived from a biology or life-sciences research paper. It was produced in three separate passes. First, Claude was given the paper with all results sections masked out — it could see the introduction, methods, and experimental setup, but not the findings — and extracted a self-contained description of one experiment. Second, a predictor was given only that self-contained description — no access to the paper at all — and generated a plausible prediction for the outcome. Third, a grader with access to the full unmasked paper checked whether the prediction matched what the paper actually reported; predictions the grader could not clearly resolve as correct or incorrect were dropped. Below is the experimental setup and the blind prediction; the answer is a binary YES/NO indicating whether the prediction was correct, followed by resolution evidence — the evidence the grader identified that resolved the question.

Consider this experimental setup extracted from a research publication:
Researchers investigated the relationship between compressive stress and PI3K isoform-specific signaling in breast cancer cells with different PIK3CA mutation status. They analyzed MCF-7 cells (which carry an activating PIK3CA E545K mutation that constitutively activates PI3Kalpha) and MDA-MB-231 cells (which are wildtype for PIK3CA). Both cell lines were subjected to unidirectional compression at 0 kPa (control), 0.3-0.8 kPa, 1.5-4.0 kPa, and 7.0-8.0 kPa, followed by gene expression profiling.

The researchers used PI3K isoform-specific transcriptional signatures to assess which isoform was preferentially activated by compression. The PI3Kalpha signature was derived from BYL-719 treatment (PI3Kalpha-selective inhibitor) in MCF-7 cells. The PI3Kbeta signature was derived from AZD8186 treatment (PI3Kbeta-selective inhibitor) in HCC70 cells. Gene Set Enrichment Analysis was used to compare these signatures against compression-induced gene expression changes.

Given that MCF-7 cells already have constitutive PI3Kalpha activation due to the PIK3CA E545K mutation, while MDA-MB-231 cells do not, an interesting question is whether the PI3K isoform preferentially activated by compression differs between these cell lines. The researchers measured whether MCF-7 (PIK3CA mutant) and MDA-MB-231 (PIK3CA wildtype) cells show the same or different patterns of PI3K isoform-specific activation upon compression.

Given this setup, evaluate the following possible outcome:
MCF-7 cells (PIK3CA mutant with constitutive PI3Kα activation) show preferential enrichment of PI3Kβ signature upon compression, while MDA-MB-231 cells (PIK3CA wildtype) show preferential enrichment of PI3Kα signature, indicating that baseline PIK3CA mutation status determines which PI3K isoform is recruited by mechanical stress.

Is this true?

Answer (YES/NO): NO